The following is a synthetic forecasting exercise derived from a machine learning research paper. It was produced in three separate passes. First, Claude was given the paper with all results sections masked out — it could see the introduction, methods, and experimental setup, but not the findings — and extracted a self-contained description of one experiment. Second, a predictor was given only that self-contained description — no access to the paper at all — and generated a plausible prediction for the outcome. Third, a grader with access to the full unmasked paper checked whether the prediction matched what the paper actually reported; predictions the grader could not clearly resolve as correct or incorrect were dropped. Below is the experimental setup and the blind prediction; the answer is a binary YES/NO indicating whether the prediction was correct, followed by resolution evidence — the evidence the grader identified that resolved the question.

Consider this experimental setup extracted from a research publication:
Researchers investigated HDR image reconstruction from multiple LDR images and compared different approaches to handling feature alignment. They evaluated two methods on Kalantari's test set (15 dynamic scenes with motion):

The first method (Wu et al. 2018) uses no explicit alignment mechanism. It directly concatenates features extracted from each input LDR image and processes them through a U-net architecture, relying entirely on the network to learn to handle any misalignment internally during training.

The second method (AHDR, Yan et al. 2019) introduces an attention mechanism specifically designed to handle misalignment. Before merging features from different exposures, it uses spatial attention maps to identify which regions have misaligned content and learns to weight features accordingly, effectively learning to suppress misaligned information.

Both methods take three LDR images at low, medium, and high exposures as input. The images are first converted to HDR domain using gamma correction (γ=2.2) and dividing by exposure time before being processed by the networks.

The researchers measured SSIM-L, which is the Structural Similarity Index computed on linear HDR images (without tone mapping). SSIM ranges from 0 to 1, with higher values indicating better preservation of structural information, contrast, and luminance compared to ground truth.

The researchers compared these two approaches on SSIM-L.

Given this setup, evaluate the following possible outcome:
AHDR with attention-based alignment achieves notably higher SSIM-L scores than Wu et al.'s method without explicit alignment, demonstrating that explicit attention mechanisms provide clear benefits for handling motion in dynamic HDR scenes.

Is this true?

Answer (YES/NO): NO